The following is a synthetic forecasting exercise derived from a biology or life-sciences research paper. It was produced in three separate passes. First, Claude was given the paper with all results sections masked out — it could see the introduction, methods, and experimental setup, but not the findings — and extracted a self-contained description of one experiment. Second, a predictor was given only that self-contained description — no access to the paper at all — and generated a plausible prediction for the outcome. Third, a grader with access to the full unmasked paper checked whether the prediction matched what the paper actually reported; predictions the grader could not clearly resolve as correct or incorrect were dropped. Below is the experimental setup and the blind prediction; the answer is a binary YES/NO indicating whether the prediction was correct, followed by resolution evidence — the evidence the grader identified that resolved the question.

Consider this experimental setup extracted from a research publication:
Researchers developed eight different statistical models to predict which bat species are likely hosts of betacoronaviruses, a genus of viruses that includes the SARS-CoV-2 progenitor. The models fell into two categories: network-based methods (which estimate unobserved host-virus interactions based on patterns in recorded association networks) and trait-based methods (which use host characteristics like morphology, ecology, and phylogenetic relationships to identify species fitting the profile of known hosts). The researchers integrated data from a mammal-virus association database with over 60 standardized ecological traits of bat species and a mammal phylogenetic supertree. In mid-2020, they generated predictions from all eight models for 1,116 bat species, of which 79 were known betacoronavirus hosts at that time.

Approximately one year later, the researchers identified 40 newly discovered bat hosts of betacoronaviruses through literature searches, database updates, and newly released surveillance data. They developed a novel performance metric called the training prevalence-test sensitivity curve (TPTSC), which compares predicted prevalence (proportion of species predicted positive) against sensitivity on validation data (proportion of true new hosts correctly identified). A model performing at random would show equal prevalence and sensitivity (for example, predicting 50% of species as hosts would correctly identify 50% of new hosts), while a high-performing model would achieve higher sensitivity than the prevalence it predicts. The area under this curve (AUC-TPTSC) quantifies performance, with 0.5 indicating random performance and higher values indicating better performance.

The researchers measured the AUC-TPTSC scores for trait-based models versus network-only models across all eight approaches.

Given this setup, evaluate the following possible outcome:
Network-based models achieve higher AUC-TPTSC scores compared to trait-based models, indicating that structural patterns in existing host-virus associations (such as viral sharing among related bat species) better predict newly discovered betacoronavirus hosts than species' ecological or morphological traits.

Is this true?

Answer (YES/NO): NO